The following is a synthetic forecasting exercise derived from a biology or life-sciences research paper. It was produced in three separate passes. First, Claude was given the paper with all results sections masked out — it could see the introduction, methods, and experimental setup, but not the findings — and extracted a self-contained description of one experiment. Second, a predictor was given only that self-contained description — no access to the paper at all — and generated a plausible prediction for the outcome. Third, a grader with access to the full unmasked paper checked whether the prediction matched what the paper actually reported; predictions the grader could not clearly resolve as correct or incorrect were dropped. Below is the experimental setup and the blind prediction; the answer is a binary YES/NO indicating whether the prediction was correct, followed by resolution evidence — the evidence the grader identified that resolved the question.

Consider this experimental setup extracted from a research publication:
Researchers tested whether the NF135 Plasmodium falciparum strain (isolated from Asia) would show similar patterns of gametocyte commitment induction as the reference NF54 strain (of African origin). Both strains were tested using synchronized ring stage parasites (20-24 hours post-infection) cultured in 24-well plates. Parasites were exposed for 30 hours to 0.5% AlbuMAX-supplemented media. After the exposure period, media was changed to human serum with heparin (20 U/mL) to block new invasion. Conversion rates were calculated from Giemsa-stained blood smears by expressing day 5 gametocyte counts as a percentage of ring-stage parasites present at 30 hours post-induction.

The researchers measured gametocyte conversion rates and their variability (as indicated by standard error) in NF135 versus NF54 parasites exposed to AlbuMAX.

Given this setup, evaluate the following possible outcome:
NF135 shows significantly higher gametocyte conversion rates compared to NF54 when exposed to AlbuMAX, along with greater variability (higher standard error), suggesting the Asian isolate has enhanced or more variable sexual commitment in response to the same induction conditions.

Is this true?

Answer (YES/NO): NO